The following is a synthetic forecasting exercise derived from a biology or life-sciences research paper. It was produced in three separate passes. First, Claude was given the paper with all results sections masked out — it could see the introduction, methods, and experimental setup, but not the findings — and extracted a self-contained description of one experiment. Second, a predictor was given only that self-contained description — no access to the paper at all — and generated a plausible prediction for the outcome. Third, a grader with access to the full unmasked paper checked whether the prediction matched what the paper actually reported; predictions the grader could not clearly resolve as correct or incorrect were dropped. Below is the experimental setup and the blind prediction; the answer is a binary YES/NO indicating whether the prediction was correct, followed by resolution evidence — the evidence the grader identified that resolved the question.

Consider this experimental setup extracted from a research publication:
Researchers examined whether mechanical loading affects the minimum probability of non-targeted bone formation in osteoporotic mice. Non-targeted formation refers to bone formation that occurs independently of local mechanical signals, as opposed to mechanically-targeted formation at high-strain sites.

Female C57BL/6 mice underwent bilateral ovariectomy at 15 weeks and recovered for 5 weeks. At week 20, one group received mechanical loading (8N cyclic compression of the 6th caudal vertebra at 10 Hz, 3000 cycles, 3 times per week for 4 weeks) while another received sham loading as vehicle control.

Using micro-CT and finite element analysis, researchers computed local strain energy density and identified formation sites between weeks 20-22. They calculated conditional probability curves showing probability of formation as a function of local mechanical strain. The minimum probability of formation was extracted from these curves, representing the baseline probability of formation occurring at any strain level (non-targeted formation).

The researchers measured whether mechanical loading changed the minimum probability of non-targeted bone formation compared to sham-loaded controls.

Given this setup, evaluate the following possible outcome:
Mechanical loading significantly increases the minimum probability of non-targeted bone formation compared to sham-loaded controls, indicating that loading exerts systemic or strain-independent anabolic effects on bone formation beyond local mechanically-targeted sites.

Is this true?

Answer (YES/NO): NO